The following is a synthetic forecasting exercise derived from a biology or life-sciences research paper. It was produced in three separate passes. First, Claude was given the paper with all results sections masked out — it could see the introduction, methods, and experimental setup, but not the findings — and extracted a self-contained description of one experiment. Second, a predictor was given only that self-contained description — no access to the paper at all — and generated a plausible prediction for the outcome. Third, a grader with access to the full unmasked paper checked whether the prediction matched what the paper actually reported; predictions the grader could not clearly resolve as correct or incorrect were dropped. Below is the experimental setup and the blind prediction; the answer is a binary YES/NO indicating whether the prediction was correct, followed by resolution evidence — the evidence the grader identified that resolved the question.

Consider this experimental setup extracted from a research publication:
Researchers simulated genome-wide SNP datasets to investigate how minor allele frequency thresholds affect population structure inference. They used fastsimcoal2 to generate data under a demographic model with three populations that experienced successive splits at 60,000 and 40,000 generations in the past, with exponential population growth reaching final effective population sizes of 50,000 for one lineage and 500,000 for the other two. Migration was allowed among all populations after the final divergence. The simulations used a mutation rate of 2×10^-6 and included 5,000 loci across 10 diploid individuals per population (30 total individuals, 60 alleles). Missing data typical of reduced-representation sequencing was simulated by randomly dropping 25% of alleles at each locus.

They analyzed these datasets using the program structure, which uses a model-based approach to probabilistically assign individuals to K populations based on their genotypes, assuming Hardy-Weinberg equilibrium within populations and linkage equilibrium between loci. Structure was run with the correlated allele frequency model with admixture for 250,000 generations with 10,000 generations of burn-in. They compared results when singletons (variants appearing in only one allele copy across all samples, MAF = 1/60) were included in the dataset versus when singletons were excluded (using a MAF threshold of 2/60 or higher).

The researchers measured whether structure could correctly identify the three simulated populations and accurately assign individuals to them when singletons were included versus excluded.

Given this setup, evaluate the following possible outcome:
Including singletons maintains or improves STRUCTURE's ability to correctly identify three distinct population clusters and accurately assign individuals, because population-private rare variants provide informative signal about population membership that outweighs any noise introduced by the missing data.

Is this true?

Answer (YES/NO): NO